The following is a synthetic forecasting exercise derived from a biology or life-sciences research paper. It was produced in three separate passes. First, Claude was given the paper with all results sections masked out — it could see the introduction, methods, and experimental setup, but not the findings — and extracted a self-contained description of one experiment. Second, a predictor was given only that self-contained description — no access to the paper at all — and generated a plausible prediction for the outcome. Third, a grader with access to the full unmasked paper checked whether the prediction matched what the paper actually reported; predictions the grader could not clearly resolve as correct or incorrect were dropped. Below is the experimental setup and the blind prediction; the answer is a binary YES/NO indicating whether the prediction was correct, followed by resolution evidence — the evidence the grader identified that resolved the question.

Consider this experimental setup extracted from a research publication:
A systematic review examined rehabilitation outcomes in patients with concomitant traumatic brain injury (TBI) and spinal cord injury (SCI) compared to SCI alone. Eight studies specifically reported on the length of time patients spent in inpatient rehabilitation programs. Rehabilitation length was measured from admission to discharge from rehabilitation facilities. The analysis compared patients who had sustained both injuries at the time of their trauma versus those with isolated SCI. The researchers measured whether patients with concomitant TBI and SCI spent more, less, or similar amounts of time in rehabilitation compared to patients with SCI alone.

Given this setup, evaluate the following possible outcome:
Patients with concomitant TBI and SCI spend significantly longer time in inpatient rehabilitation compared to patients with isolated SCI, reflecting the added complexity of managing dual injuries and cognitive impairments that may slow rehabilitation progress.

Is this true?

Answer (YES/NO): NO